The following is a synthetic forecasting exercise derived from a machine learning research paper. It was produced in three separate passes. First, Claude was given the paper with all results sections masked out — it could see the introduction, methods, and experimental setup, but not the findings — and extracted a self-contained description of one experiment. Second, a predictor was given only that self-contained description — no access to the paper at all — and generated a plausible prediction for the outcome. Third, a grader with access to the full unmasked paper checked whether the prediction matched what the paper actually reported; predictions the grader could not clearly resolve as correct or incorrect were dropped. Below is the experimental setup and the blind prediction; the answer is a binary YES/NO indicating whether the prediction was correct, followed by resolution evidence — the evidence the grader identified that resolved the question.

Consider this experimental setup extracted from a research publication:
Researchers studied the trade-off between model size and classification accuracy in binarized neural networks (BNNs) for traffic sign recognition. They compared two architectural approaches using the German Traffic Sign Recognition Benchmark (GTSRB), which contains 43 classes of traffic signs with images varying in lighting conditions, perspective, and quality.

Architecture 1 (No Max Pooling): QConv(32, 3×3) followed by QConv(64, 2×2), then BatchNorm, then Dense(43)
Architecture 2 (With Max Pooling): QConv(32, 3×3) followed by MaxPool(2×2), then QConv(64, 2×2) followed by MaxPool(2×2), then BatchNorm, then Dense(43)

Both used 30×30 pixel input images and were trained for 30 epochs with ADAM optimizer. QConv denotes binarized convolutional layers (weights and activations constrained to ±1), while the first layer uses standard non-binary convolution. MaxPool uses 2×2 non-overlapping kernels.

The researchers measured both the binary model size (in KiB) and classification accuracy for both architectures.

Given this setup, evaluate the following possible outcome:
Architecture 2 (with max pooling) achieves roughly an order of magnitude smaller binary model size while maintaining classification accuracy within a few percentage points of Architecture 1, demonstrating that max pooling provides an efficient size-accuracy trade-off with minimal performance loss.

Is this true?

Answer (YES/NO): NO